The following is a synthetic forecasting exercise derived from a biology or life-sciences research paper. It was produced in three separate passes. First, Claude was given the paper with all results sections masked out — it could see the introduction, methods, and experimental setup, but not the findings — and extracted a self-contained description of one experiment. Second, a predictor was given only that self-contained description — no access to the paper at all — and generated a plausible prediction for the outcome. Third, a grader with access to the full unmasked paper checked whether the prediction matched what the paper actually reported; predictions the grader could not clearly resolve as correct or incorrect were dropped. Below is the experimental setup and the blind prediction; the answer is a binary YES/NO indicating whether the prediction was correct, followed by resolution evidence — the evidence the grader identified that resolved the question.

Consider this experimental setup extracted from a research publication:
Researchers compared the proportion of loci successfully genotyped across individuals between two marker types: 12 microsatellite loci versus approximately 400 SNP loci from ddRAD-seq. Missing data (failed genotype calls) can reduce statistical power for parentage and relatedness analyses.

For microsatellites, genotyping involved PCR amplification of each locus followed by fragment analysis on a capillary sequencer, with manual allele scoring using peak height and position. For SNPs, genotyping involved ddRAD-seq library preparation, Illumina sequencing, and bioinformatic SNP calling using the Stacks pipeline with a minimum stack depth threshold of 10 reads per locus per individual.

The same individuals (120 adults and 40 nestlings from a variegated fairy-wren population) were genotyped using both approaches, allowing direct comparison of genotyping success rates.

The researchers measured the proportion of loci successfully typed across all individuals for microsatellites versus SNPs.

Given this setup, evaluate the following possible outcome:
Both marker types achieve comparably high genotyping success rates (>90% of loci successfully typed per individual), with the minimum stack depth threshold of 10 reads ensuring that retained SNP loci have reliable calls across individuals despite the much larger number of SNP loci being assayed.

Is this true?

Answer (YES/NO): YES